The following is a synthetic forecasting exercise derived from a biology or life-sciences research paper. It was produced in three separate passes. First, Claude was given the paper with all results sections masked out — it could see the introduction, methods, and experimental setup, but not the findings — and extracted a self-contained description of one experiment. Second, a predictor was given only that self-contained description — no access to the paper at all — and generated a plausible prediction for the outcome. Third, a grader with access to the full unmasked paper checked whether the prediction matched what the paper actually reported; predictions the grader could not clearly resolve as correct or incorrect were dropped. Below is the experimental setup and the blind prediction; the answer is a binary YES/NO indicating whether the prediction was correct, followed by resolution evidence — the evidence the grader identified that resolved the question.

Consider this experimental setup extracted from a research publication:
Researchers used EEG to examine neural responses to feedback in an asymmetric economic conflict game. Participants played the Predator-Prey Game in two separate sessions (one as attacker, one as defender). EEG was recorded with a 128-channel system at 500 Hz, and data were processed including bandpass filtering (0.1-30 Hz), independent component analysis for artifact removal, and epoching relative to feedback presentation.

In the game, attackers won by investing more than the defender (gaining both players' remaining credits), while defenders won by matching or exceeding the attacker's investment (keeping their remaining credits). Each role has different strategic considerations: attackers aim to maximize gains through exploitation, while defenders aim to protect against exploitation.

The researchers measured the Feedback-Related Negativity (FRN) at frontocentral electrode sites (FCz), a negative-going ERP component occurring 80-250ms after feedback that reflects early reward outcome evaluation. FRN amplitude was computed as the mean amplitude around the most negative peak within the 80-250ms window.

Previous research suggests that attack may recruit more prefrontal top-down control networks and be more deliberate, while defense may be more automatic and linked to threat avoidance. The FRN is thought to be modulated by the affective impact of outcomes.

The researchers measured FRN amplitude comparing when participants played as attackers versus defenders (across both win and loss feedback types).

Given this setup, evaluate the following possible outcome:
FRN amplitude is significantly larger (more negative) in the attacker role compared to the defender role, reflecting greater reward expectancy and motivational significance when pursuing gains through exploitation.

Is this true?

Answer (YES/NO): NO